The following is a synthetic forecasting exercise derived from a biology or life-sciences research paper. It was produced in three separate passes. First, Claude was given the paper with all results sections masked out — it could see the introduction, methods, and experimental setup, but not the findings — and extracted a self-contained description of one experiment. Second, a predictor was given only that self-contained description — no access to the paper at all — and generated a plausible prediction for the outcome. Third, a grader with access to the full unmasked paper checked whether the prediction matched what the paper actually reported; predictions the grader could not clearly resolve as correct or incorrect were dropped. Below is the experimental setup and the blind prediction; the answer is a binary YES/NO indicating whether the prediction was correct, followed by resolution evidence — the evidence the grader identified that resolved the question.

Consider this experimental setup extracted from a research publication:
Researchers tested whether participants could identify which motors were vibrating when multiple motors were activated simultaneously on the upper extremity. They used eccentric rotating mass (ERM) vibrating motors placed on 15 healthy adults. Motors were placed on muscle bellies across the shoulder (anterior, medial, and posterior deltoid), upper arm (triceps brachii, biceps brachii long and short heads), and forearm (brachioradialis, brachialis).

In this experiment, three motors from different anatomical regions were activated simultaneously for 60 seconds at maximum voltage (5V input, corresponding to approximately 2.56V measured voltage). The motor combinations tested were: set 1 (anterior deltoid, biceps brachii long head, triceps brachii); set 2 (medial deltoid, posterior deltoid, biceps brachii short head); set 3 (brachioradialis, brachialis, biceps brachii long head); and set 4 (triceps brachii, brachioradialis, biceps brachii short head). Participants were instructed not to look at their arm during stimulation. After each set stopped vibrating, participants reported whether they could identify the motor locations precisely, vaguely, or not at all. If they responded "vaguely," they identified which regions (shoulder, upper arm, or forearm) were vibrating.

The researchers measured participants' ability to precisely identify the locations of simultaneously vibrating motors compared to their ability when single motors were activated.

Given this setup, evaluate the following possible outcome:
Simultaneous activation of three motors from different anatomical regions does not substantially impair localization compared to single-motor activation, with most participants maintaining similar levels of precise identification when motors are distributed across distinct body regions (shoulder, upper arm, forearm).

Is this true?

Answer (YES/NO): NO